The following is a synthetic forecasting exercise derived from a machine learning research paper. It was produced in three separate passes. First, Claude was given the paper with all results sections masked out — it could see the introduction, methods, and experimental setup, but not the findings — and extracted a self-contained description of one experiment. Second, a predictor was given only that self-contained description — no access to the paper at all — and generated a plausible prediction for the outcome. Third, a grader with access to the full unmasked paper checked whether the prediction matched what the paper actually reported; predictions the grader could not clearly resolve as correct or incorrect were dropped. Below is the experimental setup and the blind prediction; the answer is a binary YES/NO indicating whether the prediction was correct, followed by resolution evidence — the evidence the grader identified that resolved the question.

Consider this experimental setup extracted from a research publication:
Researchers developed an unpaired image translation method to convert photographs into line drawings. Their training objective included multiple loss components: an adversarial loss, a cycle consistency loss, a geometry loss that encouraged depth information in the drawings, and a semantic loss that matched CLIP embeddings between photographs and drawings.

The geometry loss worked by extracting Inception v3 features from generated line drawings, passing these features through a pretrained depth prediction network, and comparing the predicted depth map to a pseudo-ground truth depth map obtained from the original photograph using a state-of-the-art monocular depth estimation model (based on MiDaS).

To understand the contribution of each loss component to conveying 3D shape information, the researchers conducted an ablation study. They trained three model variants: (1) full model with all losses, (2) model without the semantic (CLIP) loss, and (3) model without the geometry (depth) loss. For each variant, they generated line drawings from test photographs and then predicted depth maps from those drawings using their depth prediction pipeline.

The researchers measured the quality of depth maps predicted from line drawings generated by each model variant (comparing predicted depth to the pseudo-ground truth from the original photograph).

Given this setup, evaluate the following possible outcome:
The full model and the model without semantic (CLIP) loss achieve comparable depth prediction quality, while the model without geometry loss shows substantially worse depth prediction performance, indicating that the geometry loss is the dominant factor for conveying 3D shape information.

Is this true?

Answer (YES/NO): NO